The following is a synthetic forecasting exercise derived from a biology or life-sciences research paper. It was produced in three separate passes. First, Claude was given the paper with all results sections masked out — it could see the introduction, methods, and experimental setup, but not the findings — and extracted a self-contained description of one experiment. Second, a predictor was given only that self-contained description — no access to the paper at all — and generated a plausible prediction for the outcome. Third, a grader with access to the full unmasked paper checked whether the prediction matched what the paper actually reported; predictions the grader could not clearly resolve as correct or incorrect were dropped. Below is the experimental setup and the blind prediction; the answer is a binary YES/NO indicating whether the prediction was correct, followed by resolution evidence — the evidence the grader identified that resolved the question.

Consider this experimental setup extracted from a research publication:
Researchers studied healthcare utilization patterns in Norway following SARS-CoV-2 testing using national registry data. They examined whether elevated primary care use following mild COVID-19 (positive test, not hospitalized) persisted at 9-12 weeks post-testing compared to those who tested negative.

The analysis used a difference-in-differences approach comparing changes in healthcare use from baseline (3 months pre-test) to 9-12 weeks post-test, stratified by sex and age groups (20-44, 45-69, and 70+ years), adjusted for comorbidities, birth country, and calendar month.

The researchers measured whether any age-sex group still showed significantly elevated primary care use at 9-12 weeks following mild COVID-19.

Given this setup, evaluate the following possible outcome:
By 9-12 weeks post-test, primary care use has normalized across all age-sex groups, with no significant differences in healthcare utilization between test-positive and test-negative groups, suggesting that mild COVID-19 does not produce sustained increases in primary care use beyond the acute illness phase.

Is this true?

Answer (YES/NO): NO